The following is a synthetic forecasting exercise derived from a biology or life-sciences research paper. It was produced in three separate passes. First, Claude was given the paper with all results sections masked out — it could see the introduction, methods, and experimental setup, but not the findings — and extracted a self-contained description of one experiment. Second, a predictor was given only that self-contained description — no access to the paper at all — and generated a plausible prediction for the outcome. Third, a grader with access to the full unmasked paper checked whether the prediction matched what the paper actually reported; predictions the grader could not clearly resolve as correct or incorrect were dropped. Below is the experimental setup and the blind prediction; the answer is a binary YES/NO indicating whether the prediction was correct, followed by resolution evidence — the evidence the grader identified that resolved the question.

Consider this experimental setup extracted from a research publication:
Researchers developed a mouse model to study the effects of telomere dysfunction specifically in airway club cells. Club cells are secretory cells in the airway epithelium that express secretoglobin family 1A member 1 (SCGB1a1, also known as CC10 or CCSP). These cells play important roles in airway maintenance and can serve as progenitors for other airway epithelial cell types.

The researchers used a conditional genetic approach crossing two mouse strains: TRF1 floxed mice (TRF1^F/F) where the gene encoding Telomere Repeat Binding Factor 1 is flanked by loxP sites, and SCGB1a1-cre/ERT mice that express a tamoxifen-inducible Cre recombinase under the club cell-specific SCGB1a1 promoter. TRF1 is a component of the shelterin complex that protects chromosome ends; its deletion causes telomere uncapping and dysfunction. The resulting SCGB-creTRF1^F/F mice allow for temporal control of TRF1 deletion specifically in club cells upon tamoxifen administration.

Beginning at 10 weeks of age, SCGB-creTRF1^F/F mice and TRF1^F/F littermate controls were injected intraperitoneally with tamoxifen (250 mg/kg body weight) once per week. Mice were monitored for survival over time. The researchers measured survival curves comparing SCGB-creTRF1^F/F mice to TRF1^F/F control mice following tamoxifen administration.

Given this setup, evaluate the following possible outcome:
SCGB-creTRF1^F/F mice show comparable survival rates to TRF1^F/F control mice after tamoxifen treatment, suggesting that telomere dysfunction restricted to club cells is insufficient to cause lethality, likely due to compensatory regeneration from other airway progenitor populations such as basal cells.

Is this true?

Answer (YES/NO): NO